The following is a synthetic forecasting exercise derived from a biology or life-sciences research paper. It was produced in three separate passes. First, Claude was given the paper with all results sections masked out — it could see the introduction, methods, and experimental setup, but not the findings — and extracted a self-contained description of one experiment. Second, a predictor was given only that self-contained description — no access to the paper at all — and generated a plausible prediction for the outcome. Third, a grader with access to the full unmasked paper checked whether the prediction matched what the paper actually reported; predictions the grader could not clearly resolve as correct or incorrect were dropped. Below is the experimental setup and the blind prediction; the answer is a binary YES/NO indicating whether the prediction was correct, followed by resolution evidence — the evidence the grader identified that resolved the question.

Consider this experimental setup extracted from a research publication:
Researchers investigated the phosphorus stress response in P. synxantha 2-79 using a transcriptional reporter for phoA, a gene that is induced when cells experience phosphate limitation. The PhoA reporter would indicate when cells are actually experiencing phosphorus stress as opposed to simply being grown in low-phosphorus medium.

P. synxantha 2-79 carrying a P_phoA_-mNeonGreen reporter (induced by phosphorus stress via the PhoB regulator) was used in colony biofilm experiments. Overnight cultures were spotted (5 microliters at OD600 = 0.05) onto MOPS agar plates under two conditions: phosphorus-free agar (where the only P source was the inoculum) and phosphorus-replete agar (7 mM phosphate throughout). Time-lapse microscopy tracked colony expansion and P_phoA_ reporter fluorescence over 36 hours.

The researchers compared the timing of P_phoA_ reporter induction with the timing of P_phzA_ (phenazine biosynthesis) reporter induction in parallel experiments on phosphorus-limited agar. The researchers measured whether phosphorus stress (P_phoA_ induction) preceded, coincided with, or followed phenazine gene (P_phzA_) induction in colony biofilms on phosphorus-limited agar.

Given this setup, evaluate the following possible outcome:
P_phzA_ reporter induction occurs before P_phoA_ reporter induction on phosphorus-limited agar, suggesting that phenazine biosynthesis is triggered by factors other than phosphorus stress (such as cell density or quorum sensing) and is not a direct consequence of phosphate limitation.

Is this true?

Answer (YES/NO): NO